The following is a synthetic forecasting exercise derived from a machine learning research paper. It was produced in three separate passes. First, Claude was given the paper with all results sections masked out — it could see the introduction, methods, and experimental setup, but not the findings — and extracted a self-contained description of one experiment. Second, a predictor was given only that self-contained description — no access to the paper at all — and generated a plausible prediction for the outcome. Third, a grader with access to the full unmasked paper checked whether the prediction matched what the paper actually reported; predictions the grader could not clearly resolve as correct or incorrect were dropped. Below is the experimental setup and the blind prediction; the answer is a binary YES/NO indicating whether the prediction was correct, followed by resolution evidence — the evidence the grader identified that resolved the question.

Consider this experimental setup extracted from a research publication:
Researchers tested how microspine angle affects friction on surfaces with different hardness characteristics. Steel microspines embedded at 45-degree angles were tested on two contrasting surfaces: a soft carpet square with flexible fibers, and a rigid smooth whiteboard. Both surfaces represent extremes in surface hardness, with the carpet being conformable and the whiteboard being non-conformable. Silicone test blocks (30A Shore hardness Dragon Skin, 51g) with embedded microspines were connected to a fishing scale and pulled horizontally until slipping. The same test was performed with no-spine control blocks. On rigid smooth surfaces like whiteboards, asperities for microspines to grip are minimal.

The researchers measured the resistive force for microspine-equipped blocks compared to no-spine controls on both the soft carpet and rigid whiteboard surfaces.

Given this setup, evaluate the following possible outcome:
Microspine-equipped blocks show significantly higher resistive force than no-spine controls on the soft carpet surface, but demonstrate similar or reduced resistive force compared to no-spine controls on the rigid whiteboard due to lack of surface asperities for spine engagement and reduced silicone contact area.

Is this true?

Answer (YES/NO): YES